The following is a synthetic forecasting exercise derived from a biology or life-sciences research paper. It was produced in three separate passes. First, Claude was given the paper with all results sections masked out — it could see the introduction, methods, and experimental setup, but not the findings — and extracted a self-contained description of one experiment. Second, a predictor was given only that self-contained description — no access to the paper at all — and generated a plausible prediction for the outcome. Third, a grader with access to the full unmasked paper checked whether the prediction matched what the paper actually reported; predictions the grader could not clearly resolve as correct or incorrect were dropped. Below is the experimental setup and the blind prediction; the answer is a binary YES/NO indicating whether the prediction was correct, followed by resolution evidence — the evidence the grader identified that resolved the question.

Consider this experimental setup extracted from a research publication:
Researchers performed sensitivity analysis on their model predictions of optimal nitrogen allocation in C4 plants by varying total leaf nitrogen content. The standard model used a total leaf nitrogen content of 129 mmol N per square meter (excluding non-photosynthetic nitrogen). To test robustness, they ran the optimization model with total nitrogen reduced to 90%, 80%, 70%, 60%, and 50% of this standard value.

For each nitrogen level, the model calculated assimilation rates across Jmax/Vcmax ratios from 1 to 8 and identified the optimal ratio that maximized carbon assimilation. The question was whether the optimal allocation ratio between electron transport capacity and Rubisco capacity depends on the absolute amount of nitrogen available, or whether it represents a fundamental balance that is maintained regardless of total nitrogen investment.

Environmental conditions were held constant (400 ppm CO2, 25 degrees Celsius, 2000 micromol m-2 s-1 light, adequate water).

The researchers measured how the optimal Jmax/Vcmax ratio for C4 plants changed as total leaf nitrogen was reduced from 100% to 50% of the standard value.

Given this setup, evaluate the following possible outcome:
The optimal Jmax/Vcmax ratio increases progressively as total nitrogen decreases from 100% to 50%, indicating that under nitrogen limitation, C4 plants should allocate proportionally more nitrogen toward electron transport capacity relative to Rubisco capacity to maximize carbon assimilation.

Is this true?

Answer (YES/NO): YES